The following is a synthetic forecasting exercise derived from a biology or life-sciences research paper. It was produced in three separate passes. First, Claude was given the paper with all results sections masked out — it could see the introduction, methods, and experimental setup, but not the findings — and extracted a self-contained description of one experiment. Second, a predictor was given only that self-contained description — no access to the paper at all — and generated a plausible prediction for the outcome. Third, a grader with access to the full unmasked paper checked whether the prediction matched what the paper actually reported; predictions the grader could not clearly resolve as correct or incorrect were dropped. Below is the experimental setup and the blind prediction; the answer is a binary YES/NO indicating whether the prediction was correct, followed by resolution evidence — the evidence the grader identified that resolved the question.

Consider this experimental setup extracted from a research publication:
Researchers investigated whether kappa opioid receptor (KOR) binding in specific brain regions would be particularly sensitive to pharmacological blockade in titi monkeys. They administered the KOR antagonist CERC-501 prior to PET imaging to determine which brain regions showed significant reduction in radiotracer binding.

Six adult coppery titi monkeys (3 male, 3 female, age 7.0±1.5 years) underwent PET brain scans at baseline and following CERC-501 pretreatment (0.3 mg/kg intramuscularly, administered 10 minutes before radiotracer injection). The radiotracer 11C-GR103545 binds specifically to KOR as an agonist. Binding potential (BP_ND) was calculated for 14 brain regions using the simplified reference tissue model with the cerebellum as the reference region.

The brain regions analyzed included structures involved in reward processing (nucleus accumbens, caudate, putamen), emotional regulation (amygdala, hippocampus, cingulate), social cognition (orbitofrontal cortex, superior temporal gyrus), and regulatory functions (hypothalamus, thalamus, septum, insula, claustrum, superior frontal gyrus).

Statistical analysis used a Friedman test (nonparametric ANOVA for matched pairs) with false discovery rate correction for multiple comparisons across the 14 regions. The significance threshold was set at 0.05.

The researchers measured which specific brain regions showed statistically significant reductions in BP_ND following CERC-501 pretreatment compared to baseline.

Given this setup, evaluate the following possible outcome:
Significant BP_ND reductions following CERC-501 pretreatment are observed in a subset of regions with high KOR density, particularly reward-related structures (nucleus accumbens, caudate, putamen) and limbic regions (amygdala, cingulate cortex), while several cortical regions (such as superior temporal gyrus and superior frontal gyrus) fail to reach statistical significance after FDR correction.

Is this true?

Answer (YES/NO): NO